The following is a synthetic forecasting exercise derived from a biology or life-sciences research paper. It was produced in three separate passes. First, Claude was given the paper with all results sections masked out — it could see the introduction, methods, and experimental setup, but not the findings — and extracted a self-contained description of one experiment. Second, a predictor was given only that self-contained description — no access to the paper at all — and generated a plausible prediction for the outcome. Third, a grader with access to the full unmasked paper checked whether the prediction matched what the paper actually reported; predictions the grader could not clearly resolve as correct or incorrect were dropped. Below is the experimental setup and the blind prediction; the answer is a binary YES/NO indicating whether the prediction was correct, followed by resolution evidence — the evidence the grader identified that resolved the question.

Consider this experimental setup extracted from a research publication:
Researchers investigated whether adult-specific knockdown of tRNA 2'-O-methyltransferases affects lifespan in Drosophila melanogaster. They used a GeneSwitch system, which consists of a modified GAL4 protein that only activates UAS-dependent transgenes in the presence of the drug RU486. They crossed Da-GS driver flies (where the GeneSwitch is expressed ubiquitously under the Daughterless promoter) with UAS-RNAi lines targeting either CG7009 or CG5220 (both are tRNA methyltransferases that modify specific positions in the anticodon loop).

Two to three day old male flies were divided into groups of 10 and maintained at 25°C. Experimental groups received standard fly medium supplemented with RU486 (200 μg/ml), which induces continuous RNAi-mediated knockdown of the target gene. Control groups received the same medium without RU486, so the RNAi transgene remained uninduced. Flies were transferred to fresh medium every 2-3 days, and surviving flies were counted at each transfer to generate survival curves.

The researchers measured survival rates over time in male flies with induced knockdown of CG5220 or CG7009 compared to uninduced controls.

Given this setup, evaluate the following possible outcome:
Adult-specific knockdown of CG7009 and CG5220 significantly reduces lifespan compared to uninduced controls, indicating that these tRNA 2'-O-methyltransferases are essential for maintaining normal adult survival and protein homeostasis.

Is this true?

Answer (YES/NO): YES